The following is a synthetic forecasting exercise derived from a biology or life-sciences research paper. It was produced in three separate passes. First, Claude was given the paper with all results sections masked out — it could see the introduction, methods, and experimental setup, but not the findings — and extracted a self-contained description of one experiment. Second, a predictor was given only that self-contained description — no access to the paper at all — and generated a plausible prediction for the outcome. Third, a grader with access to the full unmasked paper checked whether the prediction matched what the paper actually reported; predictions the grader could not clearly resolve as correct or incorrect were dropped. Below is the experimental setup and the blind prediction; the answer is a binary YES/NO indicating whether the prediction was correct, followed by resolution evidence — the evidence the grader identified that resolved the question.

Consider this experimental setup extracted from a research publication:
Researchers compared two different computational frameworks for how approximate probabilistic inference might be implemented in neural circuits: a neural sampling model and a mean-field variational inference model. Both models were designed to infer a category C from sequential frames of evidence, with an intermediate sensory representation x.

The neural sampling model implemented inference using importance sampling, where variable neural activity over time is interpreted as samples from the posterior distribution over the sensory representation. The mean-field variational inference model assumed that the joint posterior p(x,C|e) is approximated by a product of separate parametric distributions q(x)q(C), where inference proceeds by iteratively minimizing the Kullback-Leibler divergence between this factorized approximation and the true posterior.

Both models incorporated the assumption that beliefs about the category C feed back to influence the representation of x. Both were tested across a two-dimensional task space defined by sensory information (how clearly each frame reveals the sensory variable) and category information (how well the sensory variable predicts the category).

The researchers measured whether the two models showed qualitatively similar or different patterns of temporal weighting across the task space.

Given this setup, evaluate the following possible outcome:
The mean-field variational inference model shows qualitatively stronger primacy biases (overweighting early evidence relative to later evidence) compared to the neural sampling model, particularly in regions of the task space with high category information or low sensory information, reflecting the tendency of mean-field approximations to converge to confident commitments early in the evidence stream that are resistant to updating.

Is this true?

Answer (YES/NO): NO